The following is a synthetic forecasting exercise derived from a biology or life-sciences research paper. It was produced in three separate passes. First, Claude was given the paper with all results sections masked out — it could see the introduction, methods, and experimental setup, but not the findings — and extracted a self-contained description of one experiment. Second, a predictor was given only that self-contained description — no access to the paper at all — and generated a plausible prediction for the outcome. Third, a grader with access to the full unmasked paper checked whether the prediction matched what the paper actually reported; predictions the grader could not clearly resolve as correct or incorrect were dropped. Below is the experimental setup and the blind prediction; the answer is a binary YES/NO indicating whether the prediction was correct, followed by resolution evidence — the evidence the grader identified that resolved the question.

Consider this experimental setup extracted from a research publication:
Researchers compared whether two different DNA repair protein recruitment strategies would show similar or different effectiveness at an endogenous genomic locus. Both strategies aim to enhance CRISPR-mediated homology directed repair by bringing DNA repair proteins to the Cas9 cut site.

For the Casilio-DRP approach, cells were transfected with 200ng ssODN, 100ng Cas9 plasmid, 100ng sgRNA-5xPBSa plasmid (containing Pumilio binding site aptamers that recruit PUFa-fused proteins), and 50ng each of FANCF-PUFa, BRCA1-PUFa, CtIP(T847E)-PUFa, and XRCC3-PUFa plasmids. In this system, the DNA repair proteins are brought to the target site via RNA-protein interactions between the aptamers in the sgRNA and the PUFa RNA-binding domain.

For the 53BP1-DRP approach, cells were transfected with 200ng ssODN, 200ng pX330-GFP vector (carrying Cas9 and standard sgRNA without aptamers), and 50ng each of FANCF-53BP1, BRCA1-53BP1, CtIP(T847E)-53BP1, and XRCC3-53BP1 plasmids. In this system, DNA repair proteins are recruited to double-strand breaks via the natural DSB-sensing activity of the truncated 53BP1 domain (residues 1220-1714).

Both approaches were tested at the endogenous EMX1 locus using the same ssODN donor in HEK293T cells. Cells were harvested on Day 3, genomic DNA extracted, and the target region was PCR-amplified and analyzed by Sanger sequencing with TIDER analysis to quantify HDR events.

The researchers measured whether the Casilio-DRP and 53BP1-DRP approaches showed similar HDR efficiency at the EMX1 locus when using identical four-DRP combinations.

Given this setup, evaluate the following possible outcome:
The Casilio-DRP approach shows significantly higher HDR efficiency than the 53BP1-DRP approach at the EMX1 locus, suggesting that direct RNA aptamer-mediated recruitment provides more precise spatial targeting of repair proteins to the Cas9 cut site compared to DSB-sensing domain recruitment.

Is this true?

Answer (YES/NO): NO